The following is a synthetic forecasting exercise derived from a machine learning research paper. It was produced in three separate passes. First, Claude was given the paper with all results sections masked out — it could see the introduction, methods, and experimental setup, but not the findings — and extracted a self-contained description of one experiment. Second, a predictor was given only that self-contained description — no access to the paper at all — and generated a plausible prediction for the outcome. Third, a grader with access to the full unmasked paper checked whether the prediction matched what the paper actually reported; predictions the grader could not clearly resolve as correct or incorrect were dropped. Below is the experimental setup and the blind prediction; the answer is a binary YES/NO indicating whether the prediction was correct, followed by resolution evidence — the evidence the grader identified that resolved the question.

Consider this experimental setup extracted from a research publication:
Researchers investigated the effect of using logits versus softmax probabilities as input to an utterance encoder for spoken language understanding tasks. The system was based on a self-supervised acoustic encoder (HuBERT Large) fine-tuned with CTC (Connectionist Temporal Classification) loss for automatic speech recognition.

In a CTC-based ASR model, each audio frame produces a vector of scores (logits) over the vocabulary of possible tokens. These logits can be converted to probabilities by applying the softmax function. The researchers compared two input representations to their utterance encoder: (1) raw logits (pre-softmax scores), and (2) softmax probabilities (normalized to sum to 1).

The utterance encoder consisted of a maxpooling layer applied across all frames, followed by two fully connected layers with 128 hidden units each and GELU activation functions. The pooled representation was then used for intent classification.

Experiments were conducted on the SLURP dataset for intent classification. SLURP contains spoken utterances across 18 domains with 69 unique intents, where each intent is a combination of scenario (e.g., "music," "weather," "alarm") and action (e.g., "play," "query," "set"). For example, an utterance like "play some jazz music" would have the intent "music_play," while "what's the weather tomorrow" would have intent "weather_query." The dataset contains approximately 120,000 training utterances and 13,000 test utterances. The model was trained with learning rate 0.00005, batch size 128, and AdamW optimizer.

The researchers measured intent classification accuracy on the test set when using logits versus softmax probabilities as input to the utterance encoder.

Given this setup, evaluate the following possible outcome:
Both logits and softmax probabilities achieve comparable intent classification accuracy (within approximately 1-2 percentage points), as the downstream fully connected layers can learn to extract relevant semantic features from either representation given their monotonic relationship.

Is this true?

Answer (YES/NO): NO